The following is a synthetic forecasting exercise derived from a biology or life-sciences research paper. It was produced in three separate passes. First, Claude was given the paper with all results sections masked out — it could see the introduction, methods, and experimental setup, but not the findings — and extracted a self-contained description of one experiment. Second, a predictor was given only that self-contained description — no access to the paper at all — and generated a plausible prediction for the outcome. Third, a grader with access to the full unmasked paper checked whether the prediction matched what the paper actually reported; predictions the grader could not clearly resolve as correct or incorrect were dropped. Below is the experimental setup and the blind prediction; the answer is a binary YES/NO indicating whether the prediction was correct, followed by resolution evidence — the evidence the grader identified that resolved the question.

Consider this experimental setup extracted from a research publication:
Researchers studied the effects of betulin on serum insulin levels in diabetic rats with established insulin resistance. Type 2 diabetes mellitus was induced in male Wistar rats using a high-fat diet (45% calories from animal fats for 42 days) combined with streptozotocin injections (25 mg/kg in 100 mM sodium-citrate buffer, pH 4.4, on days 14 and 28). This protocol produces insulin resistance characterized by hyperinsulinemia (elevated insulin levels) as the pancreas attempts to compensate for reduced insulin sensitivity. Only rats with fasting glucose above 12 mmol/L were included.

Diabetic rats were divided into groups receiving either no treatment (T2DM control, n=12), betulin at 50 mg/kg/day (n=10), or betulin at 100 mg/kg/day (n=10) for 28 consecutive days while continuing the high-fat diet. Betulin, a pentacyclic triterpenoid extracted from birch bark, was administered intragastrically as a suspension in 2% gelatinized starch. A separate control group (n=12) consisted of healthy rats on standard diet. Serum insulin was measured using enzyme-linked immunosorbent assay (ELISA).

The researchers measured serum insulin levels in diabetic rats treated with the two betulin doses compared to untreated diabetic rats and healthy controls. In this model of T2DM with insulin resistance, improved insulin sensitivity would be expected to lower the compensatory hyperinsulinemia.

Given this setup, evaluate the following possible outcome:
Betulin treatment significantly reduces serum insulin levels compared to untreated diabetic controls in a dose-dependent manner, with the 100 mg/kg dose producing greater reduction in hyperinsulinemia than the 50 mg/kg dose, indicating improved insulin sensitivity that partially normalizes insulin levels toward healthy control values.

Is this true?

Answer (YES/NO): NO